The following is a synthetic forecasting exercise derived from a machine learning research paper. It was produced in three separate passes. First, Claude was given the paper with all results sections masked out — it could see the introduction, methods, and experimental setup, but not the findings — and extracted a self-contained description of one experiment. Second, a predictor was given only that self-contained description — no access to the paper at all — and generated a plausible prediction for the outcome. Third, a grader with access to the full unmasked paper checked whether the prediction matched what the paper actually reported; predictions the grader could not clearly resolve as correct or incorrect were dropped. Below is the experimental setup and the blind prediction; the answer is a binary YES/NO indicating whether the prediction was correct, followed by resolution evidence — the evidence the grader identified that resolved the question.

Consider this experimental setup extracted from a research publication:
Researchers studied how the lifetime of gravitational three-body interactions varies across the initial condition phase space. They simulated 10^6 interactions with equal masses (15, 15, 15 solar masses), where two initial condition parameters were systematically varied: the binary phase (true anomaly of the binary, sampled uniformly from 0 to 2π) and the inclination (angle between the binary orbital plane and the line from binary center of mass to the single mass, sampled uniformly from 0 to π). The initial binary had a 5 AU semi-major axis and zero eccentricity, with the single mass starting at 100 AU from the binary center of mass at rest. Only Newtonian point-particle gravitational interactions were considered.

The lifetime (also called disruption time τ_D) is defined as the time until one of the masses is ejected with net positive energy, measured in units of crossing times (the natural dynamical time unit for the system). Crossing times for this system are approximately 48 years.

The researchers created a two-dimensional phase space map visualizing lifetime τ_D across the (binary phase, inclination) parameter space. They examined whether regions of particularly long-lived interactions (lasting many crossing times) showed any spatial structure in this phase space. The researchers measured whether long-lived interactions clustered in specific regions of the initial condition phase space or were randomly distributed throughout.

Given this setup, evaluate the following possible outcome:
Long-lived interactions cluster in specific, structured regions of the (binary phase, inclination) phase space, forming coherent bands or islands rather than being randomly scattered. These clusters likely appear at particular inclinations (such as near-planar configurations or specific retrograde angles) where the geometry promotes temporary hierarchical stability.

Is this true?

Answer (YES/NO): NO